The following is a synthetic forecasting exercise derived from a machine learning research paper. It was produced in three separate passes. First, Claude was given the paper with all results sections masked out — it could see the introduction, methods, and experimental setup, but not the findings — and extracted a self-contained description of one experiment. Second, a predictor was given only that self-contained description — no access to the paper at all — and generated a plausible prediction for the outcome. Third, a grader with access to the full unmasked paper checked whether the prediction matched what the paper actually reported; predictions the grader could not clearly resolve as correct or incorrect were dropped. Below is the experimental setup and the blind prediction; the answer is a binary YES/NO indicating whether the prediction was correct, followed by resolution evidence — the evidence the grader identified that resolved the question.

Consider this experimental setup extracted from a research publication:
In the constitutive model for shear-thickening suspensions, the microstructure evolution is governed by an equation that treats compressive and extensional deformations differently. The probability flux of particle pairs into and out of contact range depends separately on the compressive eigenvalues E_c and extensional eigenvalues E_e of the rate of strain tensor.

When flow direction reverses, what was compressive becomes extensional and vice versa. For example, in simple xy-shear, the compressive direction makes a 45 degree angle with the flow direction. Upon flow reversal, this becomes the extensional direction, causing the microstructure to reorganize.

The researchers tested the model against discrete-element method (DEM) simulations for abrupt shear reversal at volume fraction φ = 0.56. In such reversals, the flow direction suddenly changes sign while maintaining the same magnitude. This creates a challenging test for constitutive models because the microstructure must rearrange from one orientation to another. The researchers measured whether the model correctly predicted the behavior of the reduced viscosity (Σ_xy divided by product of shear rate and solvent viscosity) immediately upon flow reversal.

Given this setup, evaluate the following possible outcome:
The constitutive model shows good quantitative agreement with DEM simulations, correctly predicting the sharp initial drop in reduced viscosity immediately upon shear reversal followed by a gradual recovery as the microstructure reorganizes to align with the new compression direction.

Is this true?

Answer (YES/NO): NO